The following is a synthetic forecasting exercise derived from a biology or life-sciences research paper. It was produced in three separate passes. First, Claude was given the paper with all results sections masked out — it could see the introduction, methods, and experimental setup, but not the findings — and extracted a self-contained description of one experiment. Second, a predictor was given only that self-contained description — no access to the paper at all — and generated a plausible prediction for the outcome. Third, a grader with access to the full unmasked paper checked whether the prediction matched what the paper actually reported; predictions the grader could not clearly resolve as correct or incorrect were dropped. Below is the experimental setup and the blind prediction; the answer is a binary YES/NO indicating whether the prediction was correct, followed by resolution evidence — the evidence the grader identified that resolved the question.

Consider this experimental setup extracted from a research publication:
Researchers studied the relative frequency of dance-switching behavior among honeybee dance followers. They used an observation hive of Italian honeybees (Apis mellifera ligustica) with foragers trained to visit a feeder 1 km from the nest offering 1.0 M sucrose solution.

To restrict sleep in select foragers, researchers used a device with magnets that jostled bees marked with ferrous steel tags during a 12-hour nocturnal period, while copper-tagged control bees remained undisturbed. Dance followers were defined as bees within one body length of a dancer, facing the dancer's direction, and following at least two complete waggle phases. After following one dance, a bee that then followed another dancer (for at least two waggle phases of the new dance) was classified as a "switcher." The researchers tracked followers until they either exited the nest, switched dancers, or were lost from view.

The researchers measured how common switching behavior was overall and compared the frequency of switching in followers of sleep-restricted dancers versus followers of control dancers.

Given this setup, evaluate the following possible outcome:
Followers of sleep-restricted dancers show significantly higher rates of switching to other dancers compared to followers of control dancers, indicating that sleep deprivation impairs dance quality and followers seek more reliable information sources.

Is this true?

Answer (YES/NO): NO